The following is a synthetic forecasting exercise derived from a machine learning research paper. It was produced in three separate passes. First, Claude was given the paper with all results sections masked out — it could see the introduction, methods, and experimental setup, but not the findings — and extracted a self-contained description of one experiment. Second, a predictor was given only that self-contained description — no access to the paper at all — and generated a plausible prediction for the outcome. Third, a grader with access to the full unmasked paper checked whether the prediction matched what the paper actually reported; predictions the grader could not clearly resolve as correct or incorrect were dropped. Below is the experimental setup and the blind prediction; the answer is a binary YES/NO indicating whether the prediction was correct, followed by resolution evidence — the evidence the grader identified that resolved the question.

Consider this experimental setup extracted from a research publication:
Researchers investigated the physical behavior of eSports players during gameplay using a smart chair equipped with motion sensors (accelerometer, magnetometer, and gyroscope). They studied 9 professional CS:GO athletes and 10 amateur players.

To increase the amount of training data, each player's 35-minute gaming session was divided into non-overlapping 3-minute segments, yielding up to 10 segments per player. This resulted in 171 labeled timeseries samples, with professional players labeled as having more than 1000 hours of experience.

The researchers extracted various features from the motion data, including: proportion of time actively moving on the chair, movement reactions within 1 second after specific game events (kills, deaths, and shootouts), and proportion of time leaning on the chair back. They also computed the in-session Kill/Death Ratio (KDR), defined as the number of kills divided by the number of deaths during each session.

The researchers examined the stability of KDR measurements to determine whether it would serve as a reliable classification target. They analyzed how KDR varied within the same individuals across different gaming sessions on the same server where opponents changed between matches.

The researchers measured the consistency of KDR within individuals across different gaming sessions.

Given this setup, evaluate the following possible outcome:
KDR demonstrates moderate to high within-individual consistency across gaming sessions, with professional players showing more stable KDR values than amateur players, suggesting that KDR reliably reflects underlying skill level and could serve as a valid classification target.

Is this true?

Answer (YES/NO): NO